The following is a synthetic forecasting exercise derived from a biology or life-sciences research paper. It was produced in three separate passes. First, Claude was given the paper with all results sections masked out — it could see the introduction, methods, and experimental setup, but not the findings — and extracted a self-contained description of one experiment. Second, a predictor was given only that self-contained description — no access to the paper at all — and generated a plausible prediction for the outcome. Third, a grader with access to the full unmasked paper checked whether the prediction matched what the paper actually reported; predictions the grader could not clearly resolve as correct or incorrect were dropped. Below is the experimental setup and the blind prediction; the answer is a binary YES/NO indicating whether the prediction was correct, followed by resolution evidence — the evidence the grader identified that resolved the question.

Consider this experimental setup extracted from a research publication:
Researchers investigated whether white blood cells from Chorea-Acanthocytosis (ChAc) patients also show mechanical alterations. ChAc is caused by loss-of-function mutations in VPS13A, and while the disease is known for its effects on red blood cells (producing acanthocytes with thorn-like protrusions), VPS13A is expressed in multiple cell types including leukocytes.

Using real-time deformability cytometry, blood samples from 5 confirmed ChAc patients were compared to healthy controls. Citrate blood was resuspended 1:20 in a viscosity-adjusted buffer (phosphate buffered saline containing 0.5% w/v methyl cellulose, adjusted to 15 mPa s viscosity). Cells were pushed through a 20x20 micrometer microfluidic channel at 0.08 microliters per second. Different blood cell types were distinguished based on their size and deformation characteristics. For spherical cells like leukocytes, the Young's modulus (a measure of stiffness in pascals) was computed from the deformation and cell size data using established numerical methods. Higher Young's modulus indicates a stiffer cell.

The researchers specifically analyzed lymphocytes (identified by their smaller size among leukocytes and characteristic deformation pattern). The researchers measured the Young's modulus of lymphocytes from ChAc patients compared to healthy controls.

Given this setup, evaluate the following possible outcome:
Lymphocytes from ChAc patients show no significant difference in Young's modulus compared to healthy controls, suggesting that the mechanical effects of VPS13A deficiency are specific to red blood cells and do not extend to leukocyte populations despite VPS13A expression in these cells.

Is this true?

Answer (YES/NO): NO